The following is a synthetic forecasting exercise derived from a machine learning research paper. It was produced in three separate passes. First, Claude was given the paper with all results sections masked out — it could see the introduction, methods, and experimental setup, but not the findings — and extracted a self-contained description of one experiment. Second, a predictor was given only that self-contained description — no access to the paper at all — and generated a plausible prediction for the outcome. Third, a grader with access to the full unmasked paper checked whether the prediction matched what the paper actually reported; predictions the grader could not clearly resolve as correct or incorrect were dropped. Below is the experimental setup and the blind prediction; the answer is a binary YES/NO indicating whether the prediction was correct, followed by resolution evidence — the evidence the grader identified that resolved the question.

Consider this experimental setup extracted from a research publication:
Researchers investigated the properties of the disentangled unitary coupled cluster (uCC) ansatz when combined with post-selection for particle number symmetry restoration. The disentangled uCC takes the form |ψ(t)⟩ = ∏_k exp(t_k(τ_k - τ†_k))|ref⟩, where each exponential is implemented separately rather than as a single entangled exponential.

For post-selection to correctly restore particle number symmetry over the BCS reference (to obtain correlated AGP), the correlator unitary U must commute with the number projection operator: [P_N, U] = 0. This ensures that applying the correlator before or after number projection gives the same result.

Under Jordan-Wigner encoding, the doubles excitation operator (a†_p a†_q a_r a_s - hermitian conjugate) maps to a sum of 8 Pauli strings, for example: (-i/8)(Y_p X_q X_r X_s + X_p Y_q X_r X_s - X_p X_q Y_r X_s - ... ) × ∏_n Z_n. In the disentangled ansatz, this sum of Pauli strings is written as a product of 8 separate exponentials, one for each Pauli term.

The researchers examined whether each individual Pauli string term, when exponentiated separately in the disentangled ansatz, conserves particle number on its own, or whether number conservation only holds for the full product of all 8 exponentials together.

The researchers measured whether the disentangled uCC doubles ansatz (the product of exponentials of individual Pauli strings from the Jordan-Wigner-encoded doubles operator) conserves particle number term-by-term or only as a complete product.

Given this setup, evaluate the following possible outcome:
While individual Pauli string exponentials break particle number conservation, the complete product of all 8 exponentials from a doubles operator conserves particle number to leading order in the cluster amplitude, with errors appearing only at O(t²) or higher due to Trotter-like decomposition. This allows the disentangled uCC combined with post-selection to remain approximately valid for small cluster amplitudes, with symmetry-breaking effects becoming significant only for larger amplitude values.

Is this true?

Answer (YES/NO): NO